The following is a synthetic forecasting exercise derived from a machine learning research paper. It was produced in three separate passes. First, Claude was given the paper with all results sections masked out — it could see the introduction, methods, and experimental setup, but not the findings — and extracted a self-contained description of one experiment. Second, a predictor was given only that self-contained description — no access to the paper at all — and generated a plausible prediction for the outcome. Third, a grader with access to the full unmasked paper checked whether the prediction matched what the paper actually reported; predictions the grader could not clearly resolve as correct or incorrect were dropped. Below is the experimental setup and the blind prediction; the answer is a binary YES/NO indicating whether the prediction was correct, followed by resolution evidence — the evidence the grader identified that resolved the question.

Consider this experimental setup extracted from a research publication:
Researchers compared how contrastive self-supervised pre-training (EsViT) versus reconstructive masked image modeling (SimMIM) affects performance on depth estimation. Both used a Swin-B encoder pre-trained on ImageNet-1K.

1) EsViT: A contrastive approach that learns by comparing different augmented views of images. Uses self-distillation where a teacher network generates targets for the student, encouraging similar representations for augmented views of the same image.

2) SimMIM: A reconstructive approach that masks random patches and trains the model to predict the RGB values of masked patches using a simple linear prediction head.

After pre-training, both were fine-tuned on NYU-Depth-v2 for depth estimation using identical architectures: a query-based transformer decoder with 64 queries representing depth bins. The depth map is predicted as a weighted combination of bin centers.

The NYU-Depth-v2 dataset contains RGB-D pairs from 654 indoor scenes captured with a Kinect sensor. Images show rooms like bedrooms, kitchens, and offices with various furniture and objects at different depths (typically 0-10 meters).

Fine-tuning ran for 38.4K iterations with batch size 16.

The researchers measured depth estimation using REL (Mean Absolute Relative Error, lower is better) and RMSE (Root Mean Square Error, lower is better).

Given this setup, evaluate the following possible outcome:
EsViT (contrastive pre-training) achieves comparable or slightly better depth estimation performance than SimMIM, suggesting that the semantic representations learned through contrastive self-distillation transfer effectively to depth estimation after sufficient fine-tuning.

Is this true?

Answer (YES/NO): NO